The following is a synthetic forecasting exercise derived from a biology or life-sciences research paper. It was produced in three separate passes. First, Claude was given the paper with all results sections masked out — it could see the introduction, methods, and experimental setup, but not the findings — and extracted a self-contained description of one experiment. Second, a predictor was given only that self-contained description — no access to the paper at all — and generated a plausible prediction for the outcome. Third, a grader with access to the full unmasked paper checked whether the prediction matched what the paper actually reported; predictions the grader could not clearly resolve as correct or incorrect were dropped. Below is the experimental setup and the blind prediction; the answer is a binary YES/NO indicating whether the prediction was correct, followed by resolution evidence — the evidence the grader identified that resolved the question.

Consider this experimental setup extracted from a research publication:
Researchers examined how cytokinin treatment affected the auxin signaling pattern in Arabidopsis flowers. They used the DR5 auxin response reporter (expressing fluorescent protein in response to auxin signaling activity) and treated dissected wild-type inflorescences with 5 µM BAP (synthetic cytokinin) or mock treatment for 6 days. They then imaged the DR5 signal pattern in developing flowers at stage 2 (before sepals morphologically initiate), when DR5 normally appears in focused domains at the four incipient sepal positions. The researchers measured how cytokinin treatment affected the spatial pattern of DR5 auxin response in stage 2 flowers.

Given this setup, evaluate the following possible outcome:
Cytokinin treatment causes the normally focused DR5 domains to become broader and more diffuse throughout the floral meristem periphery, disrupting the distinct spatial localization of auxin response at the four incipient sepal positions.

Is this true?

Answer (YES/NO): YES